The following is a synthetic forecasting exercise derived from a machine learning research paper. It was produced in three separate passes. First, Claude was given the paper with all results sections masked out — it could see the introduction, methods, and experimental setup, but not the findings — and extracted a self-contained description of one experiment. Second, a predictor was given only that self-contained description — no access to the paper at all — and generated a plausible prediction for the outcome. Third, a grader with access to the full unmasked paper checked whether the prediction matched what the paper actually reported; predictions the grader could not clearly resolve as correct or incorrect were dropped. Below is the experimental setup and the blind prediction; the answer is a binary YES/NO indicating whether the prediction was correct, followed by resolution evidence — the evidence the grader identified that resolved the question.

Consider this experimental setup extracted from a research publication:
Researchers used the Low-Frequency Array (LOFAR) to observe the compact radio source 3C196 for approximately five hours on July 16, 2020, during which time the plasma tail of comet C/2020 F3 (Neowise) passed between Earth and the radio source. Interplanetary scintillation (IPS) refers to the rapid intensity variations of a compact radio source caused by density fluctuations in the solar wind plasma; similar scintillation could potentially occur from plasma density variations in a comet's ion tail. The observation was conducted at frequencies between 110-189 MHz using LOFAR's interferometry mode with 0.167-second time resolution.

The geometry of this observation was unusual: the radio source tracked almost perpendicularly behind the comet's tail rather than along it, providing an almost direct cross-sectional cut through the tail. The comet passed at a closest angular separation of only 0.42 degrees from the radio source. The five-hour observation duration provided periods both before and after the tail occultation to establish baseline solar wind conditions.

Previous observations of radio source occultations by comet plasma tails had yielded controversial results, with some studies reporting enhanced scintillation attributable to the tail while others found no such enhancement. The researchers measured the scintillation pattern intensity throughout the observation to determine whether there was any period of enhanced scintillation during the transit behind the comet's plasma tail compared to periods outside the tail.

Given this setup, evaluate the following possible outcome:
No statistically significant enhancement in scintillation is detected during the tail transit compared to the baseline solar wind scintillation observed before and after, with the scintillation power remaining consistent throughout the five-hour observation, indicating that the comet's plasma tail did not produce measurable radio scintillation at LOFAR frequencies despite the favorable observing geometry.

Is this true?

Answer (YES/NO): NO